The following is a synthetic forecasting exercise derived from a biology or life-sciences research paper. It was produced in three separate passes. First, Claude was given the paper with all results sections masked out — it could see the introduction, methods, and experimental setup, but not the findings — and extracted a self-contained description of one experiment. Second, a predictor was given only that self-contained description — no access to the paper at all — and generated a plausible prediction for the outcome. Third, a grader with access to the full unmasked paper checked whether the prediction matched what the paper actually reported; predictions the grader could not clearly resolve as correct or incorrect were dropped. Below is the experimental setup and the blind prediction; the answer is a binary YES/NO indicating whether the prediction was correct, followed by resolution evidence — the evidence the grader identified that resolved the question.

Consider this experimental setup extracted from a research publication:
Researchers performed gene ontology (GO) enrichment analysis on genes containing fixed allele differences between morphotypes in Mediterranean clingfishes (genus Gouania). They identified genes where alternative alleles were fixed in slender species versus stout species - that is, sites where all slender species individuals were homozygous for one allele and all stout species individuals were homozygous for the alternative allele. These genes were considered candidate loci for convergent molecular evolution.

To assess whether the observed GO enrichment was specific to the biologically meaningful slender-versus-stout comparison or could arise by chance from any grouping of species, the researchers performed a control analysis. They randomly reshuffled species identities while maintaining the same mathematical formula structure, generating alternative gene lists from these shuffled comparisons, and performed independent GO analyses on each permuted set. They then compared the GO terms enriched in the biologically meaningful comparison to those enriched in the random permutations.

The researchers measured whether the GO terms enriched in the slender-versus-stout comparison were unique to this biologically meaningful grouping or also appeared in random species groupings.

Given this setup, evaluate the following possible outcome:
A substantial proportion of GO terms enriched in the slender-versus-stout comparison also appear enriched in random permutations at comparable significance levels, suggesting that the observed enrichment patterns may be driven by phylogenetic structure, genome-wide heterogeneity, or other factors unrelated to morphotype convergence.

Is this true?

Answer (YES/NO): NO